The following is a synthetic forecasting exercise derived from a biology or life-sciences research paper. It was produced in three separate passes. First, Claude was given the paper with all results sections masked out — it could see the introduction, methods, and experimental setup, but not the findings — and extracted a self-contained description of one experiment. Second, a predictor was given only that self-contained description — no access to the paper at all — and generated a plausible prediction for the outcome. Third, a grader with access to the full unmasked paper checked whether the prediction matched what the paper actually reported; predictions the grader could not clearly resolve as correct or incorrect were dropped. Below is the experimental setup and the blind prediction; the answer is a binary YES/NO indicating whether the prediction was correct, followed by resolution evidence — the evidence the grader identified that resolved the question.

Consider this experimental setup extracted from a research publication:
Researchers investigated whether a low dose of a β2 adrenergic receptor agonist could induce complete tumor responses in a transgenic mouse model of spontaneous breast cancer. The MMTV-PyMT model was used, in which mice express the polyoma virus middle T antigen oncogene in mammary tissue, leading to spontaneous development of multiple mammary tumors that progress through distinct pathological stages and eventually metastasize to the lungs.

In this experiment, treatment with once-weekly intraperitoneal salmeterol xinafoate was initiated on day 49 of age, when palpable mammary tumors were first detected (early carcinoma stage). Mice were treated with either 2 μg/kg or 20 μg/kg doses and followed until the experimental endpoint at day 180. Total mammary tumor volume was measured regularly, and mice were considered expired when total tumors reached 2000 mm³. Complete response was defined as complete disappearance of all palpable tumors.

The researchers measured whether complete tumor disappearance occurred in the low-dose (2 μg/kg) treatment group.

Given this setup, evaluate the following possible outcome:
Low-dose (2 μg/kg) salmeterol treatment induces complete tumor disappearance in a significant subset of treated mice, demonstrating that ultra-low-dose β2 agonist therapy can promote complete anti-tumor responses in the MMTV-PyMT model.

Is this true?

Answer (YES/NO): NO